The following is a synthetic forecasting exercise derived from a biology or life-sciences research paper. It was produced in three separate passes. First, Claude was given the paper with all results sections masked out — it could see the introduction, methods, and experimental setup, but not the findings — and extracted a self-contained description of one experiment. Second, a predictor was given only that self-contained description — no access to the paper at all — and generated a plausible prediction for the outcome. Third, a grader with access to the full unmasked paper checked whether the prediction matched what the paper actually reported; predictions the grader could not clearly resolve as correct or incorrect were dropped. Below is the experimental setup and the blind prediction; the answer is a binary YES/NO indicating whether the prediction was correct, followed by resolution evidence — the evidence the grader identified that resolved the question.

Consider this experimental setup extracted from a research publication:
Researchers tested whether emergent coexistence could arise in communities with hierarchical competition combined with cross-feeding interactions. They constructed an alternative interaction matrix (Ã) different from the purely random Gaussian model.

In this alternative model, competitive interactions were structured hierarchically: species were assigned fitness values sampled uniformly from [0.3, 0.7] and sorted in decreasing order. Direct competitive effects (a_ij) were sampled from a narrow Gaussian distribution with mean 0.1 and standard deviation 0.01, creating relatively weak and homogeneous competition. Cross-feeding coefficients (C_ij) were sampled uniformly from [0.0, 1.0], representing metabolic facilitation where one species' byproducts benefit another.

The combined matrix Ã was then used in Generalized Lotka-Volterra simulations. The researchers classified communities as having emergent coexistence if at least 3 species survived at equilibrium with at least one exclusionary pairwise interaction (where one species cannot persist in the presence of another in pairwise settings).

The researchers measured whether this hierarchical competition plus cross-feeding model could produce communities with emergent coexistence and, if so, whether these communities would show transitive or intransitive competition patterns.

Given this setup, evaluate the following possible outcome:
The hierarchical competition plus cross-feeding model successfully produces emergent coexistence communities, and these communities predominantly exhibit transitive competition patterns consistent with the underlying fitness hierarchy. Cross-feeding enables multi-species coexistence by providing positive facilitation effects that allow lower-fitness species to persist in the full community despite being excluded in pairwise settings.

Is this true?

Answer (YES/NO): YES